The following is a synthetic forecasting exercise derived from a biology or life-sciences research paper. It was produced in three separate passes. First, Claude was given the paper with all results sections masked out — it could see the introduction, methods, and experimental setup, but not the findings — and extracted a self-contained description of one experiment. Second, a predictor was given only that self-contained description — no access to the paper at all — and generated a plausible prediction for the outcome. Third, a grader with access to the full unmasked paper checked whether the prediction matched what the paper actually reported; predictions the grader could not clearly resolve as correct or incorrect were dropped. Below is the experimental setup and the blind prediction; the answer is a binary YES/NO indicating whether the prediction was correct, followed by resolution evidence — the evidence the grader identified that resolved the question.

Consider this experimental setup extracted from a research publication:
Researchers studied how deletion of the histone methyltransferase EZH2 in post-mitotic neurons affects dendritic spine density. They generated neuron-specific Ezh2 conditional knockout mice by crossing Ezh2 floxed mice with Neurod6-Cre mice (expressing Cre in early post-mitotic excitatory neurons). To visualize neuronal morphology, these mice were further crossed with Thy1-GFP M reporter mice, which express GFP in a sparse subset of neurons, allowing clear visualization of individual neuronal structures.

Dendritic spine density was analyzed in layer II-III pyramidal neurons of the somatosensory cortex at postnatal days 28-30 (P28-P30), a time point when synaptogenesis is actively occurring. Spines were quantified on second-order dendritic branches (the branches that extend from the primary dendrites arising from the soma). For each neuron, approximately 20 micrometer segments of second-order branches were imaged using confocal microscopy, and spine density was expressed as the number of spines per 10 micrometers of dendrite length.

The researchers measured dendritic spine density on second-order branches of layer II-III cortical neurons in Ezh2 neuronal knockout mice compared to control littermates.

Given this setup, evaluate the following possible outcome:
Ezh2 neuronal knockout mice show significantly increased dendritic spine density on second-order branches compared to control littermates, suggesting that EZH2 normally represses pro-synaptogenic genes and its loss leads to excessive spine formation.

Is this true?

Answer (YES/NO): YES